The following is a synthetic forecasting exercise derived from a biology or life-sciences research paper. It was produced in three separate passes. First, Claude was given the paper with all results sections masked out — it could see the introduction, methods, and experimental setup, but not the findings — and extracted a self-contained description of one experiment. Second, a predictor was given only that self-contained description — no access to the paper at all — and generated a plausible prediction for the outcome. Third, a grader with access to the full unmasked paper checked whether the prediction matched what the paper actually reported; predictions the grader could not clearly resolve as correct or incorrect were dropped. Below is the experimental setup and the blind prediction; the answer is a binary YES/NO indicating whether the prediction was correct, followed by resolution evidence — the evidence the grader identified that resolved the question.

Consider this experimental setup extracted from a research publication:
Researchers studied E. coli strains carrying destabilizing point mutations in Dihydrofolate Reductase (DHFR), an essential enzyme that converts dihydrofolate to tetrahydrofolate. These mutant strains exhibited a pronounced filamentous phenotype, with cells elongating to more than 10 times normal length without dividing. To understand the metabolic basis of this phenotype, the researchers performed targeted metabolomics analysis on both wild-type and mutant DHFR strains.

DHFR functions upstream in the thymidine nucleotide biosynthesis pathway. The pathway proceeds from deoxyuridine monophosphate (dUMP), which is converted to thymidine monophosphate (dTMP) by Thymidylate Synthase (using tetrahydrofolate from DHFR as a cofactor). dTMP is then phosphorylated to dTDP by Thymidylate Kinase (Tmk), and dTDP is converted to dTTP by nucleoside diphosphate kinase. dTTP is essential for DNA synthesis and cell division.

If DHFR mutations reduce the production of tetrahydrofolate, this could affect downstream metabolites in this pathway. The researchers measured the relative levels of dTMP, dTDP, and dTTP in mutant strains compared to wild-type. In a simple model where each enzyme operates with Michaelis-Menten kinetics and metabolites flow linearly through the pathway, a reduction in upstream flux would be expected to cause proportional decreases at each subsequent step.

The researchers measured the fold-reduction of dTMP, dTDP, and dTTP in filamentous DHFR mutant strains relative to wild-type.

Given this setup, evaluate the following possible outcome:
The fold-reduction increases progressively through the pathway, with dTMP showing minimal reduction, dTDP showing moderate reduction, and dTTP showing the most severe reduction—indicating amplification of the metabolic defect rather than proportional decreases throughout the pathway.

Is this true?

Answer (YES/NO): NO